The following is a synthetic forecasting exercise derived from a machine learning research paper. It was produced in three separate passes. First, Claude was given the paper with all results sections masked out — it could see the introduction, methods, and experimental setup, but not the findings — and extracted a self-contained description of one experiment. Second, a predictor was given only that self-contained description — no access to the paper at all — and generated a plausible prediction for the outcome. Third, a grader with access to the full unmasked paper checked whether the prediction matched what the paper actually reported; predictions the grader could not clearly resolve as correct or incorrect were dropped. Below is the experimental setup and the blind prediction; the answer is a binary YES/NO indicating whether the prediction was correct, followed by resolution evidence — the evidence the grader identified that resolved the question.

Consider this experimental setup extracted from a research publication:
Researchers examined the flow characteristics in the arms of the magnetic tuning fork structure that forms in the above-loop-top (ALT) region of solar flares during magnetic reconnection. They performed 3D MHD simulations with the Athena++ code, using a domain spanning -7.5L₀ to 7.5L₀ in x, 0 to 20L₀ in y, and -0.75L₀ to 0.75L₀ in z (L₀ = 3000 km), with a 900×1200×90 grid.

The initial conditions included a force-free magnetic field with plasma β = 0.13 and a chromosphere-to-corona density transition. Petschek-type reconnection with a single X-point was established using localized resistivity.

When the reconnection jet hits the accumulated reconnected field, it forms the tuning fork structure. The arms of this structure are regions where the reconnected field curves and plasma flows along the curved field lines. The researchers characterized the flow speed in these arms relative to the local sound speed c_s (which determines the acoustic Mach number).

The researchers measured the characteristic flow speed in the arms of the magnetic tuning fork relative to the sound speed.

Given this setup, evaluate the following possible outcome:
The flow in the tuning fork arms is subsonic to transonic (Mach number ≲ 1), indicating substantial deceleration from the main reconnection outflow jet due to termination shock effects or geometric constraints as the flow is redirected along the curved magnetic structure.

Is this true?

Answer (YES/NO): YES